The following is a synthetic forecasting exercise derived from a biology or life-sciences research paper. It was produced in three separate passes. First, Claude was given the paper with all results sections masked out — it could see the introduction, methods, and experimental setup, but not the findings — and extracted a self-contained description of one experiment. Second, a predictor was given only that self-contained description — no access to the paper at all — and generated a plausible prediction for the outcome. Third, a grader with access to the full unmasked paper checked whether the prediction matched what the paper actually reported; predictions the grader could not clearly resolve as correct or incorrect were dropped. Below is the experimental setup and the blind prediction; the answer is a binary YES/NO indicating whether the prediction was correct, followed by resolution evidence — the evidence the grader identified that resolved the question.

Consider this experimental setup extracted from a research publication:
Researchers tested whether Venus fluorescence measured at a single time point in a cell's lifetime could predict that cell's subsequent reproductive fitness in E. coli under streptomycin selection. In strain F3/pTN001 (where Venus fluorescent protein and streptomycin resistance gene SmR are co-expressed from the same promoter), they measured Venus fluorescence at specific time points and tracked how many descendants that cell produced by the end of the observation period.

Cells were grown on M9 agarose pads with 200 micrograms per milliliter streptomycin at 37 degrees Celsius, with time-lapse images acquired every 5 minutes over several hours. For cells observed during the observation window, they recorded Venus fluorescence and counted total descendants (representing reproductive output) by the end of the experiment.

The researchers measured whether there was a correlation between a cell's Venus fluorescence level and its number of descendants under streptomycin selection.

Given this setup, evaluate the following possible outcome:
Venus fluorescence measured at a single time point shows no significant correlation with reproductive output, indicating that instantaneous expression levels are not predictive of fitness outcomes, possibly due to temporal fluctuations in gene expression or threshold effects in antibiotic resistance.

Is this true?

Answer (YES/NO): NO